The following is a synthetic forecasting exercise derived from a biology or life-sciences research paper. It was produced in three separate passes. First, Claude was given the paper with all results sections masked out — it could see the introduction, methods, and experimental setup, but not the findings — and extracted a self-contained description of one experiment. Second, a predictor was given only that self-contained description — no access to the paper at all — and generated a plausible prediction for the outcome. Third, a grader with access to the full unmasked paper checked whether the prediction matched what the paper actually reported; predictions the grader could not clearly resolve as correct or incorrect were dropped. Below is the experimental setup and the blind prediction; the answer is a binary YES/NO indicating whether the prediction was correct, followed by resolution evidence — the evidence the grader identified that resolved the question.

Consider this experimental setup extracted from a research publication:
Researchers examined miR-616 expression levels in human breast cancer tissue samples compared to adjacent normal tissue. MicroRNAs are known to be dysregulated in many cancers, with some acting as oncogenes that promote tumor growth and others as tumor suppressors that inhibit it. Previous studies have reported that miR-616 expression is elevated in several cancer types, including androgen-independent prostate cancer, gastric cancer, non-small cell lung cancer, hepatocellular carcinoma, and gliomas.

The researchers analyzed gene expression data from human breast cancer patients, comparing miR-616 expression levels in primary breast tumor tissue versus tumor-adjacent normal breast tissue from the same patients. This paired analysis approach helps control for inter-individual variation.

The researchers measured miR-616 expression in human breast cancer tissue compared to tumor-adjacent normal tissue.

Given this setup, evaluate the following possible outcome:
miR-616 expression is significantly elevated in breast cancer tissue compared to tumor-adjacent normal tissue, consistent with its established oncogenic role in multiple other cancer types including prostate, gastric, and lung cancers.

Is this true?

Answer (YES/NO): NO